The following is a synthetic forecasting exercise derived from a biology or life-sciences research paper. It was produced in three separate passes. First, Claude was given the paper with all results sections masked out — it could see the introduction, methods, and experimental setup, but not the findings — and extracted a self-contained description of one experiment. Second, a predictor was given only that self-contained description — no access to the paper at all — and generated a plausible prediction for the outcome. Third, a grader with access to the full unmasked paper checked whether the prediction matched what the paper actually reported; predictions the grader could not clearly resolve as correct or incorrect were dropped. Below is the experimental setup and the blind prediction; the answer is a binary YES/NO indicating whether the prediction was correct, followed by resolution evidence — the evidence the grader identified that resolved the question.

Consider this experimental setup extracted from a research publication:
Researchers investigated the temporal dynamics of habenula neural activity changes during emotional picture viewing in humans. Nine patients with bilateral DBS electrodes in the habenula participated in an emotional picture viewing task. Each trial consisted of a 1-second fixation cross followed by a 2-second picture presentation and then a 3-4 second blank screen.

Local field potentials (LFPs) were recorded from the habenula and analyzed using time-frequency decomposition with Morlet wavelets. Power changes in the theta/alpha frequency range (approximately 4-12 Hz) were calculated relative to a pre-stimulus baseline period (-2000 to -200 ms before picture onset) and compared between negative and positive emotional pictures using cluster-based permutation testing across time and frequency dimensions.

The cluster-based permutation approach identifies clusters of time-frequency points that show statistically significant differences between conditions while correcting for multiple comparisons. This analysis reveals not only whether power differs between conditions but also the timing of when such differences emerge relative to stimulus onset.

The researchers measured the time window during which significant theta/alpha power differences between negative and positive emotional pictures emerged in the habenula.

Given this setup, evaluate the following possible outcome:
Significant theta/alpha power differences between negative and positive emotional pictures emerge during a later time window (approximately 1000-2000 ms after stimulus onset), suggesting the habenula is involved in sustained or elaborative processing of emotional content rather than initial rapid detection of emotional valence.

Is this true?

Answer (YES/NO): NO